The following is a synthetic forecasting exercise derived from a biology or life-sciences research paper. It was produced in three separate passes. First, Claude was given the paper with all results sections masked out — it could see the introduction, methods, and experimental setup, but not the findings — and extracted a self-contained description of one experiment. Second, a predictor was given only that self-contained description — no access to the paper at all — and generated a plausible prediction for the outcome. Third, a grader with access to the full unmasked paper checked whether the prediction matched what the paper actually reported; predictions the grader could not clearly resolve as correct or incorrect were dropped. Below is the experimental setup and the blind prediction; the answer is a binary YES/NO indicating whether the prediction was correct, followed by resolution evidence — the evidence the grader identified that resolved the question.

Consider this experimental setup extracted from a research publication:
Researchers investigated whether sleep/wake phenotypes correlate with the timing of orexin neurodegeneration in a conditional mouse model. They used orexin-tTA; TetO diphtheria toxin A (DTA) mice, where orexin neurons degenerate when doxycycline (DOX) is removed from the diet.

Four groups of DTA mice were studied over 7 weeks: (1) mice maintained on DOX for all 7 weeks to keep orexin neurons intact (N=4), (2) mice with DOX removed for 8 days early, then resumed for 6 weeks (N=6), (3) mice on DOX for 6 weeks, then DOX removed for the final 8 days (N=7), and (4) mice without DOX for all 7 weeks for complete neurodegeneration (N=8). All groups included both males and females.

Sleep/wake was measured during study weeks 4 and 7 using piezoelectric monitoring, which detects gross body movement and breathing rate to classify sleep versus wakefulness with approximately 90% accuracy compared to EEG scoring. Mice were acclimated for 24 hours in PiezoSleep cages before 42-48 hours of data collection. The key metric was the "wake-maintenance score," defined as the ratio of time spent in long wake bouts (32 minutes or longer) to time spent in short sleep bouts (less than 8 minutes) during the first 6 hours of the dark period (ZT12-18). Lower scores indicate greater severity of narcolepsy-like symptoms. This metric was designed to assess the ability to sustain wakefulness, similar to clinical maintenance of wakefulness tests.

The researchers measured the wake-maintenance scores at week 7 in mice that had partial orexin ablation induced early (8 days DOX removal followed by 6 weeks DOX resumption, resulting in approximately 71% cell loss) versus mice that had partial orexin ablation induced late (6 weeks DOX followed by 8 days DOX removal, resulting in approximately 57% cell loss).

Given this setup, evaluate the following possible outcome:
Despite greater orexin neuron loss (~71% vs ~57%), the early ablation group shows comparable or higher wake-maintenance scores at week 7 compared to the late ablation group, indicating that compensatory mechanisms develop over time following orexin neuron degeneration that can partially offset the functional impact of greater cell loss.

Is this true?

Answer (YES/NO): YES